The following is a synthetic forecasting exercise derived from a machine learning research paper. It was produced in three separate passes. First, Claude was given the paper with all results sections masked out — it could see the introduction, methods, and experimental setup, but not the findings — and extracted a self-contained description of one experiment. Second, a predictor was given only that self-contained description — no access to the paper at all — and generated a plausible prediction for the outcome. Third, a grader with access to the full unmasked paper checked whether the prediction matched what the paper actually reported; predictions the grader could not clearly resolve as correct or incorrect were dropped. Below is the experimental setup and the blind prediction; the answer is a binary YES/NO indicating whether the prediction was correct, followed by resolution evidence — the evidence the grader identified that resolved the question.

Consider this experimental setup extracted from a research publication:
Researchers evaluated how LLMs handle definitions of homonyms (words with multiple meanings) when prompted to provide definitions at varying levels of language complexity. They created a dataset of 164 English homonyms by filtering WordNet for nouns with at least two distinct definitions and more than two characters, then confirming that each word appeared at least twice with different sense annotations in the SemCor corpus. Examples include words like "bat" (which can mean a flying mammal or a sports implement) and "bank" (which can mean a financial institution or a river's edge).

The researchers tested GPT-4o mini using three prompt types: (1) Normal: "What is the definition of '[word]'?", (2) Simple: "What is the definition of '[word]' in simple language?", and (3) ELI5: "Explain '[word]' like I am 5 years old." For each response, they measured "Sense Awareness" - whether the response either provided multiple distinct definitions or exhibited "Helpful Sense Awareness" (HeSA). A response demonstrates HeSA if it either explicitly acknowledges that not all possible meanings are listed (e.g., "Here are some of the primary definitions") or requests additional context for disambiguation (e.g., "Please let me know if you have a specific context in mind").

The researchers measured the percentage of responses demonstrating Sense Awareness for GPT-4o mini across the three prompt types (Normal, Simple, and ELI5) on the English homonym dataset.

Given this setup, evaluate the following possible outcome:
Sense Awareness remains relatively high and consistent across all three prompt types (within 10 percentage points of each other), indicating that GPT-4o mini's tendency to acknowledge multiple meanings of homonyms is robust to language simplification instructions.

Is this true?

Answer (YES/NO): NO